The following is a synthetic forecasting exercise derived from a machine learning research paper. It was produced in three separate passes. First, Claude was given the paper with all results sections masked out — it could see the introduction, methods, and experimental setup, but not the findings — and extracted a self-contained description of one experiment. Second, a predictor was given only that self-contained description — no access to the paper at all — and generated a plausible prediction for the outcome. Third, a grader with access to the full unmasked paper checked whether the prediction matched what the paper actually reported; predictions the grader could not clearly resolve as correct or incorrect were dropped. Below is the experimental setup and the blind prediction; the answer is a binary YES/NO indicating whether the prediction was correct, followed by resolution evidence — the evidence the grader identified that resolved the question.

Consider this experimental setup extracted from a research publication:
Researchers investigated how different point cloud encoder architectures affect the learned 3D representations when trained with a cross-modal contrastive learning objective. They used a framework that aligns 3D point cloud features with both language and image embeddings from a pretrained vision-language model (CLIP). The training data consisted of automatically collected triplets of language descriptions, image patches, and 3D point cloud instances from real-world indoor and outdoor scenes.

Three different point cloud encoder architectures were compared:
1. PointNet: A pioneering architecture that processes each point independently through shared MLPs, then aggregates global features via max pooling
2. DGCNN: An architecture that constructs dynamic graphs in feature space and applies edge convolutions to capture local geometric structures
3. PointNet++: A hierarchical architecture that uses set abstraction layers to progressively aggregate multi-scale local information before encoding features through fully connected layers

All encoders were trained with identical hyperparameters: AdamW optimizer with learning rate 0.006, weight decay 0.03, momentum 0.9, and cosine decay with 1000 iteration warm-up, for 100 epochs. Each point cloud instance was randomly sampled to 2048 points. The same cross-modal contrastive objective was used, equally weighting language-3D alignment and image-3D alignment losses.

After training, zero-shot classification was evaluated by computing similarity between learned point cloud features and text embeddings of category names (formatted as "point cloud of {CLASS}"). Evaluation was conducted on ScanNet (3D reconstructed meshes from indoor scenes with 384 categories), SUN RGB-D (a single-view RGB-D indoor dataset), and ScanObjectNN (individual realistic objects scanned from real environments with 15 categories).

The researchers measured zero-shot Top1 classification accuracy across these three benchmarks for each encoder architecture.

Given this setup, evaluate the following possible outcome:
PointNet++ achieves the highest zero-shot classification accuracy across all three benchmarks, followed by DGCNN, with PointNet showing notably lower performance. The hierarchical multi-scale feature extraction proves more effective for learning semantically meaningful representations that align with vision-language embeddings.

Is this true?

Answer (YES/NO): YES